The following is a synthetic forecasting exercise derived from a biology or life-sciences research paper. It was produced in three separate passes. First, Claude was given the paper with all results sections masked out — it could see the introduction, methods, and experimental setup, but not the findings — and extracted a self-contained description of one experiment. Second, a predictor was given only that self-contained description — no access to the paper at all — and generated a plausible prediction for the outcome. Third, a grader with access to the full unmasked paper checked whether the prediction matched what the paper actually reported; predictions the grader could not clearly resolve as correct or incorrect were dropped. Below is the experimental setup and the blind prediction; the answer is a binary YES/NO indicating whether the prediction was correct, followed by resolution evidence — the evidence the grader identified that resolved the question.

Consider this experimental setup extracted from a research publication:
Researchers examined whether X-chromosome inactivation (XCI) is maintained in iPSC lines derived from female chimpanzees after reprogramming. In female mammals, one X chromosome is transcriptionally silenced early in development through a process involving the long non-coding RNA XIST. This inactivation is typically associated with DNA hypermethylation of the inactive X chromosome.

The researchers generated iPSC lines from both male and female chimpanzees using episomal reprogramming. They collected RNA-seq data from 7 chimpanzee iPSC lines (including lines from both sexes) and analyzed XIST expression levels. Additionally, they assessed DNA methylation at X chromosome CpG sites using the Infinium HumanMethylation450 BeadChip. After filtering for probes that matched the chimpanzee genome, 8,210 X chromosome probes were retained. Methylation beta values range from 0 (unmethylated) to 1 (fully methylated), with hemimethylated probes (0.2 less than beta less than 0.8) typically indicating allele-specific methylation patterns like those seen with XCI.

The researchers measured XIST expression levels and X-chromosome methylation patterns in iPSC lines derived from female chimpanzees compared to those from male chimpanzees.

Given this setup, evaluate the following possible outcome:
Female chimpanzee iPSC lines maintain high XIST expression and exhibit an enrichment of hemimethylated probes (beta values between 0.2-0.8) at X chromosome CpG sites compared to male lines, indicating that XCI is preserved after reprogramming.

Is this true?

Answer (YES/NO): YES